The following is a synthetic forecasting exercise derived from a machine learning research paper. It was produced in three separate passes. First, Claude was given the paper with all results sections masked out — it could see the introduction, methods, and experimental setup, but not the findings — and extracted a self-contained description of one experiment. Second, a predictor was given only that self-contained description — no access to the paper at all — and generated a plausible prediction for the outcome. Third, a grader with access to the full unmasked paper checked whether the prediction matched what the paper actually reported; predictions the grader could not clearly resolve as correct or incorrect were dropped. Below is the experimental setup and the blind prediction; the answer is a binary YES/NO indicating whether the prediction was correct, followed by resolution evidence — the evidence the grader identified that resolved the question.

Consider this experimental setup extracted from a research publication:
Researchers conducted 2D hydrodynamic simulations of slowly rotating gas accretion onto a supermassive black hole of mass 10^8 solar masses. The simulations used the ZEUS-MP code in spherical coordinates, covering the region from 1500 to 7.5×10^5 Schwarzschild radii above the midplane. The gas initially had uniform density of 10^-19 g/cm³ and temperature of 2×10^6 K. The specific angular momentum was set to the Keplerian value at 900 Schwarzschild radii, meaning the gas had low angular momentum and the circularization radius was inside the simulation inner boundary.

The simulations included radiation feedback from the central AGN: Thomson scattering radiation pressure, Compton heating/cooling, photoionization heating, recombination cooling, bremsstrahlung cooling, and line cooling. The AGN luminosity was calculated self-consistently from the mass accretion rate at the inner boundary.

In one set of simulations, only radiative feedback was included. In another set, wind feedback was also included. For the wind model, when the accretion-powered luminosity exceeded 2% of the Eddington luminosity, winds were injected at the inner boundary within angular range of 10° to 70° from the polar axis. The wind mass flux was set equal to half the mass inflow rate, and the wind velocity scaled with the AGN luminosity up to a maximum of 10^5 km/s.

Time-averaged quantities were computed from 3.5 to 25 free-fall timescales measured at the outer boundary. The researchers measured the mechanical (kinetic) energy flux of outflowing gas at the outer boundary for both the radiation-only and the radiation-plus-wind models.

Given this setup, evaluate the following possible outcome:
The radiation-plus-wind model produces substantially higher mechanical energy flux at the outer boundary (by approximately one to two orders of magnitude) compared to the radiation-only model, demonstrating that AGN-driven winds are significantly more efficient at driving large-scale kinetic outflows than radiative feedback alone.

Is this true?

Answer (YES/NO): YES